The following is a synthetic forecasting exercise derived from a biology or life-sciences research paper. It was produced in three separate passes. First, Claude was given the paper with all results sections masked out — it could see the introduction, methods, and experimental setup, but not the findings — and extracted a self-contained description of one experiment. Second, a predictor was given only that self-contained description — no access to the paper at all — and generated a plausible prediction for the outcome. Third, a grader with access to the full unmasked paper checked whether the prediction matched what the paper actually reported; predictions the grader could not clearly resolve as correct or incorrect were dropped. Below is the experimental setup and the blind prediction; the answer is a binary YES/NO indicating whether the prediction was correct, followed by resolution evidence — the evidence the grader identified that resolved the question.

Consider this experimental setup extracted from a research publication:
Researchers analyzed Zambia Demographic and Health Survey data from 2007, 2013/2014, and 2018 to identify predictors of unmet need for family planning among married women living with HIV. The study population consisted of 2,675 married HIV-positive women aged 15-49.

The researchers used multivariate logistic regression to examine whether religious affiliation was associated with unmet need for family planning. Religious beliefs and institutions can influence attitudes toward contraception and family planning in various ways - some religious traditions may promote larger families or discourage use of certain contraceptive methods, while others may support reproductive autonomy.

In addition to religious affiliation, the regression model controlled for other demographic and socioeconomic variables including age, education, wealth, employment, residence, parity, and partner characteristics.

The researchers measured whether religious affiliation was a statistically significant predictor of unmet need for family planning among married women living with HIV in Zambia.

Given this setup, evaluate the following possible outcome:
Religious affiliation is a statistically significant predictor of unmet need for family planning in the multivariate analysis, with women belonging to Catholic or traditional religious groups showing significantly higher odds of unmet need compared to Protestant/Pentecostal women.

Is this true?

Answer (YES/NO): NO